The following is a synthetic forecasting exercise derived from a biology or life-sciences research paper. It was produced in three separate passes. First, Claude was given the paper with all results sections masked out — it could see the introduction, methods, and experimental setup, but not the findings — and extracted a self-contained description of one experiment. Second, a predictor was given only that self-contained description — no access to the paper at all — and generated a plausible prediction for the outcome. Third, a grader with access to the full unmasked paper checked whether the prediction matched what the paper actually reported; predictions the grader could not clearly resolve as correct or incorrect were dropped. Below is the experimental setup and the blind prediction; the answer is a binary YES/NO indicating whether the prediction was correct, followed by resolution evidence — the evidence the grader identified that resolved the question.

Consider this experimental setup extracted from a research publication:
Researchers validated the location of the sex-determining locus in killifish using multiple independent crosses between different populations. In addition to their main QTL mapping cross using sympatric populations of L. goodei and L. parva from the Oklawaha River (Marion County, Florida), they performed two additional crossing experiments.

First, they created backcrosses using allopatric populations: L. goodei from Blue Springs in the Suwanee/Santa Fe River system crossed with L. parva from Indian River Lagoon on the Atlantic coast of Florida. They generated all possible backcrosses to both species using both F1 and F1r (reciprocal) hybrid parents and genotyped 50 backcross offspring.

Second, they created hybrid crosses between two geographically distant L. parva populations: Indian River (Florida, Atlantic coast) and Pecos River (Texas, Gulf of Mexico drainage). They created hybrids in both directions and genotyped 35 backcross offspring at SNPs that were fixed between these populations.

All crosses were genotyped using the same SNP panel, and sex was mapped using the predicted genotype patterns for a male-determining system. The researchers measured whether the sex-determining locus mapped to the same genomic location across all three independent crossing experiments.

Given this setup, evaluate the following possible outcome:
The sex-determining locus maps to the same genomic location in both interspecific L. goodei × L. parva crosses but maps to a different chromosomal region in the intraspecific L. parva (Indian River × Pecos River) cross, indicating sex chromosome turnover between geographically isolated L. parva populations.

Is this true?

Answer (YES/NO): NO